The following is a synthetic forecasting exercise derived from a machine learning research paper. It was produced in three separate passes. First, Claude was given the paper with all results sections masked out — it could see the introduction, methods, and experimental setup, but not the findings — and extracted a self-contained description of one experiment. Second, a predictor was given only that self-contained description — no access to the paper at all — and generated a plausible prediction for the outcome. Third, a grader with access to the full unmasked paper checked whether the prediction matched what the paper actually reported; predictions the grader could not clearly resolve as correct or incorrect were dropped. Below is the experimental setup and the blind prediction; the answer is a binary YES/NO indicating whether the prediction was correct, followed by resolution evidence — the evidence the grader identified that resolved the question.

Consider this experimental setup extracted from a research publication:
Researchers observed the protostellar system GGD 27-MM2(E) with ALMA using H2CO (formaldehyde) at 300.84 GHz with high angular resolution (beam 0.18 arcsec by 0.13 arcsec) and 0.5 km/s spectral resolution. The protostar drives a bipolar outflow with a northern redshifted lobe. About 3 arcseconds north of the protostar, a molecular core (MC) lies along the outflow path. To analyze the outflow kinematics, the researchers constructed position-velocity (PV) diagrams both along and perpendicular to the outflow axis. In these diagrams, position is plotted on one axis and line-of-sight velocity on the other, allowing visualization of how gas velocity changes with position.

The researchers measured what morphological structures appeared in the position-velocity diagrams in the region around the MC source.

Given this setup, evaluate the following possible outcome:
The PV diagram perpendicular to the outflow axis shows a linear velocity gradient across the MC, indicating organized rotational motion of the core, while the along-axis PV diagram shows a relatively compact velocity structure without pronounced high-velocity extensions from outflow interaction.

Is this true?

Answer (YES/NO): NO